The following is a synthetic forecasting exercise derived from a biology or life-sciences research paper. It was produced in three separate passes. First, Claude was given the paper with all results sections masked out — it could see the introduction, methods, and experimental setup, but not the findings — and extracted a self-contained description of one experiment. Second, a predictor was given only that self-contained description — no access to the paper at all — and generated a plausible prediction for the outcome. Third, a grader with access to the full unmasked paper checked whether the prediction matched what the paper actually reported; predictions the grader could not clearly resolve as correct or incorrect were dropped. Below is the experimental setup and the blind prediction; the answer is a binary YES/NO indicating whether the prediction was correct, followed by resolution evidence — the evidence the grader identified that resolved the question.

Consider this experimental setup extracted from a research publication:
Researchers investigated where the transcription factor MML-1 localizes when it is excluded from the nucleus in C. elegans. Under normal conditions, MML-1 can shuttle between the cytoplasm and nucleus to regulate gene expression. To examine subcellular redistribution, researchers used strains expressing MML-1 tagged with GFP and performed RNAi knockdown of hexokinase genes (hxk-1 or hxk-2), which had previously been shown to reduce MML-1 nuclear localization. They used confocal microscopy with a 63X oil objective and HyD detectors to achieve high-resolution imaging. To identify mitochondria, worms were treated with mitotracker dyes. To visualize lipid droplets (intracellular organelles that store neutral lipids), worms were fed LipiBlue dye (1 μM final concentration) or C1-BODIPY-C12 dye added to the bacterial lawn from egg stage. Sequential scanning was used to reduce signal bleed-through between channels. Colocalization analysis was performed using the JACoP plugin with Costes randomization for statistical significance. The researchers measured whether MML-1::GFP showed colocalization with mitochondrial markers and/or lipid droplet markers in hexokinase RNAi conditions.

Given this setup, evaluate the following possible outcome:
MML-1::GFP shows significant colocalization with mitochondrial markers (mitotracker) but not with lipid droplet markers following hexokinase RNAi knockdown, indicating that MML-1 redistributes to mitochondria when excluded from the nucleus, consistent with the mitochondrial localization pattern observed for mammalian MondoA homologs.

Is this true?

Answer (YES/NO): NO